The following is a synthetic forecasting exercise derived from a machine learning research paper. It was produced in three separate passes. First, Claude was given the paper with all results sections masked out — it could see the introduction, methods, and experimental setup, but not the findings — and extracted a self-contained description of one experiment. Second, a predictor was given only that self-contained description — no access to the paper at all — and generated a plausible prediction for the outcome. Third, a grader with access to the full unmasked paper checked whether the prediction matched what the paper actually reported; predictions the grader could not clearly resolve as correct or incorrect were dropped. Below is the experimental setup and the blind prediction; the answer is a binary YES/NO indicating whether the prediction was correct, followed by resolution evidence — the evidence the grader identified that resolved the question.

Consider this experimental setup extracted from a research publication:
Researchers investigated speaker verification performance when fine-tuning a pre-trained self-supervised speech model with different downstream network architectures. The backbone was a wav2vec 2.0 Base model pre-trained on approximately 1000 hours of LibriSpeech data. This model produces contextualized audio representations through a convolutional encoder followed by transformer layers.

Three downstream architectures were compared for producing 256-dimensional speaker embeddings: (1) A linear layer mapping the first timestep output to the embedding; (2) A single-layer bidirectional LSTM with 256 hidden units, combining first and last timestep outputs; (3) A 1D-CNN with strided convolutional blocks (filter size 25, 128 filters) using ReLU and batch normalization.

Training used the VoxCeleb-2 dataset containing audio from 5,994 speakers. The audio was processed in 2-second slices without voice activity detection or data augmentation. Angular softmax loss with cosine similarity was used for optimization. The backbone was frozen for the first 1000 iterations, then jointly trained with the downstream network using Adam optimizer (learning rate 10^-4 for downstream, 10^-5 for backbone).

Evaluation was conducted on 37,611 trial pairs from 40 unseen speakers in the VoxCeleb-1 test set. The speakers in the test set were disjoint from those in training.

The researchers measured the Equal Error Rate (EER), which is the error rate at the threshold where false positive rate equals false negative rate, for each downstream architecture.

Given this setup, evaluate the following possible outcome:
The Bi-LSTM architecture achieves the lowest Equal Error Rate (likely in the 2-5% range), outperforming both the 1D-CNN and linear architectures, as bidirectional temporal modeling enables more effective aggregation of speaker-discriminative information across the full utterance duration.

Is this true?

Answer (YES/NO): NO